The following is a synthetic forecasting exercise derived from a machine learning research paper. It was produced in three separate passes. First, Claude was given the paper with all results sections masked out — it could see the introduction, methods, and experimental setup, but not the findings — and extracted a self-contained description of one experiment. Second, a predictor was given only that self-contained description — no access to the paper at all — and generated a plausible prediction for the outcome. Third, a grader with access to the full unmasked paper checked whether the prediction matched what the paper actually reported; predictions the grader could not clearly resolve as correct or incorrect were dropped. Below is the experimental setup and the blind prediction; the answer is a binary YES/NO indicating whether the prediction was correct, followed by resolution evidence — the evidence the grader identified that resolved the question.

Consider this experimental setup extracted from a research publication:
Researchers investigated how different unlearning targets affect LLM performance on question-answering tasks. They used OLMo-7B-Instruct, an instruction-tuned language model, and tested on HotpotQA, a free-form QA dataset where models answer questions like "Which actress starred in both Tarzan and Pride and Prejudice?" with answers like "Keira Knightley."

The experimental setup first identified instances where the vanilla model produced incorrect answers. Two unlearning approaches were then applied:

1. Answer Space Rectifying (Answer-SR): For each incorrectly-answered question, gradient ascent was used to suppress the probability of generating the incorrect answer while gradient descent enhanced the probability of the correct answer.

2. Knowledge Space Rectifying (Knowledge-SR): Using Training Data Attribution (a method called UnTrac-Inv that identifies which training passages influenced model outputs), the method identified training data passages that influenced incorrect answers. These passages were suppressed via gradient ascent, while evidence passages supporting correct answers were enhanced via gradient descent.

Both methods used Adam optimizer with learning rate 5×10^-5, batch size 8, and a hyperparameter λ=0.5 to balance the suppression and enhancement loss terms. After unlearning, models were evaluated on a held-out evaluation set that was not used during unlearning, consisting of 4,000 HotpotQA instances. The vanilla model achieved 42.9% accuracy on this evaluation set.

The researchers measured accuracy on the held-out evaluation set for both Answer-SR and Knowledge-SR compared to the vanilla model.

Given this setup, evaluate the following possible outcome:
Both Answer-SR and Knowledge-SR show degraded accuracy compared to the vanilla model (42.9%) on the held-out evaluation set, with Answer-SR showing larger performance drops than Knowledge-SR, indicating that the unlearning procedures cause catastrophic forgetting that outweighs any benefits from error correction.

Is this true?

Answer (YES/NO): NO